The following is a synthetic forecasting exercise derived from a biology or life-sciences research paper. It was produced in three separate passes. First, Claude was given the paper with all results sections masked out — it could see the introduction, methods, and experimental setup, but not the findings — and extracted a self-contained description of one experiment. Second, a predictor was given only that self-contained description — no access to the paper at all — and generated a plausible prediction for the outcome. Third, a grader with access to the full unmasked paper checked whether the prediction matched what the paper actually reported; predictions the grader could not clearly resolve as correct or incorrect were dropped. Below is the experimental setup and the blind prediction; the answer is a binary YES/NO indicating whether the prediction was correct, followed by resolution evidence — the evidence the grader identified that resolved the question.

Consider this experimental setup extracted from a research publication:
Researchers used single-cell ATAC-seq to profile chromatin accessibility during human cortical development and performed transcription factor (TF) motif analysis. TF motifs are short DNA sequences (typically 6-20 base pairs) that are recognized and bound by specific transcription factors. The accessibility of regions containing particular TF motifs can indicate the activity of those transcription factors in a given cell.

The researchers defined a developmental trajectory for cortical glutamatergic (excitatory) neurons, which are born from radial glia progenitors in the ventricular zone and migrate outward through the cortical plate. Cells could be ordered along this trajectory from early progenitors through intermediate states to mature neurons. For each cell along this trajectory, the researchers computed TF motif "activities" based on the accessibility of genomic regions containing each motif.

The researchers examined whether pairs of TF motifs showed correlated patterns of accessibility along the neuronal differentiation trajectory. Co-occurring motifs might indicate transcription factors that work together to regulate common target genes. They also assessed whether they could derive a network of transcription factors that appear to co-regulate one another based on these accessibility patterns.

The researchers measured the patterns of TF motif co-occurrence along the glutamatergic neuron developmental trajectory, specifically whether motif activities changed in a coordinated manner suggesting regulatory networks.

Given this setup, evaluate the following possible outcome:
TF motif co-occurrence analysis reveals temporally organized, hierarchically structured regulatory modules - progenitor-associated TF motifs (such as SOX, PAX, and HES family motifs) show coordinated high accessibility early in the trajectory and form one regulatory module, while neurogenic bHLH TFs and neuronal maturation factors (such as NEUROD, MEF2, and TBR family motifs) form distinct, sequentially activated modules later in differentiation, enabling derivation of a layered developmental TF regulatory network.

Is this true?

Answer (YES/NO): NO